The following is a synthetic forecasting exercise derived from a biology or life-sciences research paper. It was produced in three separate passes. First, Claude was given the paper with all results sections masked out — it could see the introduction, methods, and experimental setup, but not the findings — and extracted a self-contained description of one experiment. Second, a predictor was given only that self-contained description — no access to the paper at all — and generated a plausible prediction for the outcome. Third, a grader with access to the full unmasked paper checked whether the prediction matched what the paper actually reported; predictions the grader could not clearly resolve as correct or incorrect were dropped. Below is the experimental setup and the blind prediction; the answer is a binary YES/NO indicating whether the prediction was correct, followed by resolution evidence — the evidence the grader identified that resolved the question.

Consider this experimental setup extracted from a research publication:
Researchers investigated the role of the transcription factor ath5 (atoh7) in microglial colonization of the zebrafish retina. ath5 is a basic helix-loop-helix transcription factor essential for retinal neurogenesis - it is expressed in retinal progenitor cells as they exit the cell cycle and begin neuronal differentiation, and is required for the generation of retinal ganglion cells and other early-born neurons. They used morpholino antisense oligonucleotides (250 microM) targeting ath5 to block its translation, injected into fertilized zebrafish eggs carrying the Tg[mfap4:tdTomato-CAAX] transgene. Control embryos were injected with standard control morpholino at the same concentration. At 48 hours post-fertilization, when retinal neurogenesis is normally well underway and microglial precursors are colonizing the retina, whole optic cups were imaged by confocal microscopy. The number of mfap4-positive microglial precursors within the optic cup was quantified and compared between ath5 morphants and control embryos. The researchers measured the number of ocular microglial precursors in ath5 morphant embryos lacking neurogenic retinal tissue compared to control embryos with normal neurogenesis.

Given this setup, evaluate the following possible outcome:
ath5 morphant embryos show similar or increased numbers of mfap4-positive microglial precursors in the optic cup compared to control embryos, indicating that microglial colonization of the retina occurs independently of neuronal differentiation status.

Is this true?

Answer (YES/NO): NO